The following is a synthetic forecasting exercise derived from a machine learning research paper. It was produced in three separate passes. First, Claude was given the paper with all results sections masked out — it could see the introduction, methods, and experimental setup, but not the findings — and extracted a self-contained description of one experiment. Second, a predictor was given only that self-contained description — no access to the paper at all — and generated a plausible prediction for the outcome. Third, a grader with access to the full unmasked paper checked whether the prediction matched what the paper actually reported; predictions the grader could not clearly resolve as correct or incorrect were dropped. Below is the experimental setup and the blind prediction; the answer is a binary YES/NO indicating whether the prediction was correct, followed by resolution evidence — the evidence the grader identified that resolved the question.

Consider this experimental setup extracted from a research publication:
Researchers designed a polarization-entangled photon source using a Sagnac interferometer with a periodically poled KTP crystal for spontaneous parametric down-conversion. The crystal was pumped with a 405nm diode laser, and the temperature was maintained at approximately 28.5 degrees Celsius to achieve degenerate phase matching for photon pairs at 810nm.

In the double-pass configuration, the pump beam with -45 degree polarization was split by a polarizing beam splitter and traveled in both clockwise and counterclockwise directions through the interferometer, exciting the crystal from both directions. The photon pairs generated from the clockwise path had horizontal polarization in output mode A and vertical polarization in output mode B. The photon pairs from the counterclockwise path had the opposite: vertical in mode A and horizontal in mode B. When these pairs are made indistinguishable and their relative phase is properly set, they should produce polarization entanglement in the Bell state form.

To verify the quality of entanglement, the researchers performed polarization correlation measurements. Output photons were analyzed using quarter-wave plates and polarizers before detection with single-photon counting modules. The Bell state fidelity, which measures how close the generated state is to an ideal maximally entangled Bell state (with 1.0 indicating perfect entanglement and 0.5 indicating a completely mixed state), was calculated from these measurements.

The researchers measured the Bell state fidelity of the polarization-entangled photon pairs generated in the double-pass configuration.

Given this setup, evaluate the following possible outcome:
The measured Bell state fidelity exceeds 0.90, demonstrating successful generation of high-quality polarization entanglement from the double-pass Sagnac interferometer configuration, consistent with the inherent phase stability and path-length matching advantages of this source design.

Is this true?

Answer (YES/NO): NO